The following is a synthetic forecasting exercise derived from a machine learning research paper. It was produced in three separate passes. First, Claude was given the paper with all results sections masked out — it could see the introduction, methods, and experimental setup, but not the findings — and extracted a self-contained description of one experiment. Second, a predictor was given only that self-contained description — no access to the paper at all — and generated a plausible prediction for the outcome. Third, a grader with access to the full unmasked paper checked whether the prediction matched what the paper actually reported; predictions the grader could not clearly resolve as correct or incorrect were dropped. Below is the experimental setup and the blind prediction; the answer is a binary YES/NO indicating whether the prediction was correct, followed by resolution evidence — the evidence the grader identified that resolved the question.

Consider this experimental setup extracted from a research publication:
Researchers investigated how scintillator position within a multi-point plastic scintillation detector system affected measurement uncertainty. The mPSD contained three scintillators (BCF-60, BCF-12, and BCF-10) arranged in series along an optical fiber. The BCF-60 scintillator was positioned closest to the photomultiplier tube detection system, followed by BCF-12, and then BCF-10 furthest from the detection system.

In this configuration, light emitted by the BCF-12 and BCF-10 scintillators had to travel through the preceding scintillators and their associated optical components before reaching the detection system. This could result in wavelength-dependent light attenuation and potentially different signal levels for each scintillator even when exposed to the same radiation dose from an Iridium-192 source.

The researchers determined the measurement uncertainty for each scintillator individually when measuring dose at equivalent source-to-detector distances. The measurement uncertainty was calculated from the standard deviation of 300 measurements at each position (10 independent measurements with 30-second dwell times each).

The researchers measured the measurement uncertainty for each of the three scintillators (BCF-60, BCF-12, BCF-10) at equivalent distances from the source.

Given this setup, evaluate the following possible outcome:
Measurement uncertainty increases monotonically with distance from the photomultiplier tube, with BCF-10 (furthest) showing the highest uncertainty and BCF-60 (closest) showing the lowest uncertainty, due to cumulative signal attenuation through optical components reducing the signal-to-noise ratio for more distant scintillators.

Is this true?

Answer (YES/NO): NO